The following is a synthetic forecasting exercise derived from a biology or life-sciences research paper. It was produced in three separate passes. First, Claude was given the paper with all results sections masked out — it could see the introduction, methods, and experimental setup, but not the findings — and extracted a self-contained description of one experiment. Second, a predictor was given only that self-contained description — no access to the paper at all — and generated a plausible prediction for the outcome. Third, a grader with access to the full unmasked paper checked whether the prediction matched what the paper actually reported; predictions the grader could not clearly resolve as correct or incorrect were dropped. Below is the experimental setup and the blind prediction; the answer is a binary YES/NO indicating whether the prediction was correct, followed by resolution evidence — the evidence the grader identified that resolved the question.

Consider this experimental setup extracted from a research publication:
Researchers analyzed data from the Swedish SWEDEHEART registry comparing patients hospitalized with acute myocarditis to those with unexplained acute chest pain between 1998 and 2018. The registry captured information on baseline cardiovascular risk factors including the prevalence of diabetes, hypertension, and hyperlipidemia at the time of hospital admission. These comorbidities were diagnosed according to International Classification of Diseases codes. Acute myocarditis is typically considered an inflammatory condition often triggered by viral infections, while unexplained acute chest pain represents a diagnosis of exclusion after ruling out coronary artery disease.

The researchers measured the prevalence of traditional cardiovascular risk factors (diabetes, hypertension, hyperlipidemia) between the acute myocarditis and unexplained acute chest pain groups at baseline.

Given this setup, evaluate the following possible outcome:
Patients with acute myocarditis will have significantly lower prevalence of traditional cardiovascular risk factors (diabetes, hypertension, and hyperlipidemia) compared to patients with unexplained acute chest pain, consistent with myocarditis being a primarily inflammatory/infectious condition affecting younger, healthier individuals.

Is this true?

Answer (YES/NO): YES